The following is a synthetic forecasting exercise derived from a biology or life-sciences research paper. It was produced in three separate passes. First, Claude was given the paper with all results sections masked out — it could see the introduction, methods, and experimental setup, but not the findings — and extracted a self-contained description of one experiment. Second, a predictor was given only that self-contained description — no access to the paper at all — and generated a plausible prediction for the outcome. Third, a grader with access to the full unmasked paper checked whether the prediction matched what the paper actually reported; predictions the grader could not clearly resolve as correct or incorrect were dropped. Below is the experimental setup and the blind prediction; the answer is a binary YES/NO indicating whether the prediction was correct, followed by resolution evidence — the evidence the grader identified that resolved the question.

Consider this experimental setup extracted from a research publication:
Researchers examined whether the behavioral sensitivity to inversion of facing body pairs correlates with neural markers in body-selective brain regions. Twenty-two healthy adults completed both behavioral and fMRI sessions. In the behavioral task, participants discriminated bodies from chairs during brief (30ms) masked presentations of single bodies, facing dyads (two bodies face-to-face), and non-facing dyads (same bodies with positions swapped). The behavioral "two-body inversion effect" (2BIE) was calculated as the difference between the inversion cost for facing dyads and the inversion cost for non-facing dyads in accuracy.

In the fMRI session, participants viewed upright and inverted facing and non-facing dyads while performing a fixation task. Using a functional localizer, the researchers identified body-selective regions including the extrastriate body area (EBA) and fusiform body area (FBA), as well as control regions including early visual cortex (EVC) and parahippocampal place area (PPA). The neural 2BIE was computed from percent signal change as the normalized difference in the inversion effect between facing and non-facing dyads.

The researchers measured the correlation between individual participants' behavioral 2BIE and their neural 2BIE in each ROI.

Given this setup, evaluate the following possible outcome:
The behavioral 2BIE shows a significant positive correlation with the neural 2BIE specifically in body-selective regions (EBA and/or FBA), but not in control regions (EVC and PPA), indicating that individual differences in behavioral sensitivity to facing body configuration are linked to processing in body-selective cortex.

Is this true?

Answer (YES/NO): YES